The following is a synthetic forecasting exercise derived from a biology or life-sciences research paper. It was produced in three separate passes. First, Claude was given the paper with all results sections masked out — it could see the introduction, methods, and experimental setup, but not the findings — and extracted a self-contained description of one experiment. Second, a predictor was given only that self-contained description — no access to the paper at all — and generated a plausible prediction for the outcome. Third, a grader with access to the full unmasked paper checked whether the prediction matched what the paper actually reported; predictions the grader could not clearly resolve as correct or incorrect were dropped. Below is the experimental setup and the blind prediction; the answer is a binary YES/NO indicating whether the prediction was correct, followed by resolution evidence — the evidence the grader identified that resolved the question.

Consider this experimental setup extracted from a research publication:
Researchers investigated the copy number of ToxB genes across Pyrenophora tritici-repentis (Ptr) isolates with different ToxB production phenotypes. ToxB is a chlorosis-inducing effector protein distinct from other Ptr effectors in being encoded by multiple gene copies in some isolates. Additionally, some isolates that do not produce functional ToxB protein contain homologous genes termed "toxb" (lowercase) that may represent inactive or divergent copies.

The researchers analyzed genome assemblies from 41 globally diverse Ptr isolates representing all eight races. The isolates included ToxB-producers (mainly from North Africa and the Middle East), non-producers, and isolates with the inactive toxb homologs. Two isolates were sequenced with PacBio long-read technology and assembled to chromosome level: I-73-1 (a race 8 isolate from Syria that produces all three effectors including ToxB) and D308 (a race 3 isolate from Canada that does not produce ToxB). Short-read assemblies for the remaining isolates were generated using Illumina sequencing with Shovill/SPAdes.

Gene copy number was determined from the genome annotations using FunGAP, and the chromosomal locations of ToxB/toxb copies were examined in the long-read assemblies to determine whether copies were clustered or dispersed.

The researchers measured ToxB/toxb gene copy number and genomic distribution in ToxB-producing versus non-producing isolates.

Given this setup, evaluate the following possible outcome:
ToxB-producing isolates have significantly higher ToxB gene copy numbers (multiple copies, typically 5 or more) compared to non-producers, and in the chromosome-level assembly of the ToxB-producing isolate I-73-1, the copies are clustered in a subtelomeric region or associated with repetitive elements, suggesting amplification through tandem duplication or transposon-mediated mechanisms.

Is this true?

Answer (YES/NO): NO